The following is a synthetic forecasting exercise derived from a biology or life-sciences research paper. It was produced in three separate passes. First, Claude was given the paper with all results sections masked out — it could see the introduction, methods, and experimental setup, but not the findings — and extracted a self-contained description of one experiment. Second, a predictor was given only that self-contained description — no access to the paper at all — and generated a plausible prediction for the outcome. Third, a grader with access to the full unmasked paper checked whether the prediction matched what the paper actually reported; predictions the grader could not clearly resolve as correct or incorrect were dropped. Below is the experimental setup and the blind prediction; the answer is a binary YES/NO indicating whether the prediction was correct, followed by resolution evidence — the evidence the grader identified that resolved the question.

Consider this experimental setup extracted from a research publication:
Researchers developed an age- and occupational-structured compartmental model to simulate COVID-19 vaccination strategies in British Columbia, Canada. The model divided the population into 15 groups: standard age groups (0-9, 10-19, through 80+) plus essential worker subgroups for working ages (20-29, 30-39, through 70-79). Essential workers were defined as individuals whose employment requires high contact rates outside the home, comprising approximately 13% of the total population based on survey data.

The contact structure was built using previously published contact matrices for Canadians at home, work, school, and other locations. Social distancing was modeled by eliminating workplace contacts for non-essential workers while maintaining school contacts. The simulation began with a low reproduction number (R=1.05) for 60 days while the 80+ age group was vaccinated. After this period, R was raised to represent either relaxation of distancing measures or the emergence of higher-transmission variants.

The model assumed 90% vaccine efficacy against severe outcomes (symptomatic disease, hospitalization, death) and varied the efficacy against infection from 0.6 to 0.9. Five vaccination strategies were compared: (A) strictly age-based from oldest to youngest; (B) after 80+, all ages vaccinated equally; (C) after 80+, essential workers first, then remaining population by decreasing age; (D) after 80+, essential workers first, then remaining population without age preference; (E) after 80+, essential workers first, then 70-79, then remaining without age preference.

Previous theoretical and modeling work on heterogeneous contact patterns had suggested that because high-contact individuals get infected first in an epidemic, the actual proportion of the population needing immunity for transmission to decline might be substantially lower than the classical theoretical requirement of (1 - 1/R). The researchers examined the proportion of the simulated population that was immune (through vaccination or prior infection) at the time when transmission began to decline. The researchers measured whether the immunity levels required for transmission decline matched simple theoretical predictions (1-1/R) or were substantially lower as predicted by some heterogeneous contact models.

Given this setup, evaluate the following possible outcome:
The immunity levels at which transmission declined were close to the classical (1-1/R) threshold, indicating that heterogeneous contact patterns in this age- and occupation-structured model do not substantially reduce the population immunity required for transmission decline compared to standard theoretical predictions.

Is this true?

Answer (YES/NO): YES